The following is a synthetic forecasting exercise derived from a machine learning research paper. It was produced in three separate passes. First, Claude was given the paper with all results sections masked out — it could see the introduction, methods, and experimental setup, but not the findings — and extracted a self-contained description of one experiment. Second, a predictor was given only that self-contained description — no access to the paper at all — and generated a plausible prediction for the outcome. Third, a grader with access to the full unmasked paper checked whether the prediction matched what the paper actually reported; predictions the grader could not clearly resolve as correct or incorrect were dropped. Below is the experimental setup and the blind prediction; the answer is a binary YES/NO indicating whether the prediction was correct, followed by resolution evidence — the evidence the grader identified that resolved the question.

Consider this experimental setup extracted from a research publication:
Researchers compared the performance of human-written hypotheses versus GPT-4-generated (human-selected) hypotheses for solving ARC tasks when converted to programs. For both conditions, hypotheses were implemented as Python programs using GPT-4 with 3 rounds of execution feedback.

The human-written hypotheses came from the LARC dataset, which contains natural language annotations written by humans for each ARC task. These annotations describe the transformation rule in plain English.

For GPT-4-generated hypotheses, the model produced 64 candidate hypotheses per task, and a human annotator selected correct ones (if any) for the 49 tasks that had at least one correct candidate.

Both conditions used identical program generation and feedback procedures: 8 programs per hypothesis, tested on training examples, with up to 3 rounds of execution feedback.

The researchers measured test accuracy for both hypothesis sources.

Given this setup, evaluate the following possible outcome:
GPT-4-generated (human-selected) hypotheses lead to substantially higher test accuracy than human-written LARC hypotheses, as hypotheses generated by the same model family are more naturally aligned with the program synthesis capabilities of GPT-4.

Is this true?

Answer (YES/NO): NO